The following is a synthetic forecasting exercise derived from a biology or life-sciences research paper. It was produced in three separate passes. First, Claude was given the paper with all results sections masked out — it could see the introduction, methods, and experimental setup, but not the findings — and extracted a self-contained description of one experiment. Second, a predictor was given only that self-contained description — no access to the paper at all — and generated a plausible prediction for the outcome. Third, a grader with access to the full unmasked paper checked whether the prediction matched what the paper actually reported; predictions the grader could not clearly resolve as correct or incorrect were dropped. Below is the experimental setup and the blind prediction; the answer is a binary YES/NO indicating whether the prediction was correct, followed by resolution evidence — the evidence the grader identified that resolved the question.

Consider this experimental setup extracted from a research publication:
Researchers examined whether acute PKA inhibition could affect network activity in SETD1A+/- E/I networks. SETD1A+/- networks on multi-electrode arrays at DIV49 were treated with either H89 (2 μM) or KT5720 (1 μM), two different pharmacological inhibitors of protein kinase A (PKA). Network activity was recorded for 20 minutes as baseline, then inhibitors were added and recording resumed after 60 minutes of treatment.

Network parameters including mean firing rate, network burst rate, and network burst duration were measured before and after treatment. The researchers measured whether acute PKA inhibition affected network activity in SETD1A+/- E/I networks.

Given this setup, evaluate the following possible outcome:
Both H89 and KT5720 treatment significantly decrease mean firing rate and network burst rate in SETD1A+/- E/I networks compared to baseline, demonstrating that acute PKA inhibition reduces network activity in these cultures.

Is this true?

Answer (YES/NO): NO